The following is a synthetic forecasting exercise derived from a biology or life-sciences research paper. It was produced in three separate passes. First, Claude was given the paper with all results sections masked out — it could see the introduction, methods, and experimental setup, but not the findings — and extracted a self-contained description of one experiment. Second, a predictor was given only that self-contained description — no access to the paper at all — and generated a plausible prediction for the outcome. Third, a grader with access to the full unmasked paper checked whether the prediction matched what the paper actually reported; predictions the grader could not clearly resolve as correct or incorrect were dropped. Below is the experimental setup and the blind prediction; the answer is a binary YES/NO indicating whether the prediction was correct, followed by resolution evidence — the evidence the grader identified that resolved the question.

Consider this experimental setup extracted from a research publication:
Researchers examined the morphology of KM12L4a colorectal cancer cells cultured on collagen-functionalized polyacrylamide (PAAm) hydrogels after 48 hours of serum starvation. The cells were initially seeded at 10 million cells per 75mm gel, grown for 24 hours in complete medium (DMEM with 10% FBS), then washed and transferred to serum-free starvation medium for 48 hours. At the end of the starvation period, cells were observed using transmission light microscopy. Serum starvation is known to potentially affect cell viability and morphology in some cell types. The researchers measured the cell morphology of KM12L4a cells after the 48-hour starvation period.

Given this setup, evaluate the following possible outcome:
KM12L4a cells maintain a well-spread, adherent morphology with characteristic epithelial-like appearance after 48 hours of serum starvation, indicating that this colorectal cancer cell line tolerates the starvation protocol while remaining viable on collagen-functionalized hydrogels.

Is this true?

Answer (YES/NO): YES